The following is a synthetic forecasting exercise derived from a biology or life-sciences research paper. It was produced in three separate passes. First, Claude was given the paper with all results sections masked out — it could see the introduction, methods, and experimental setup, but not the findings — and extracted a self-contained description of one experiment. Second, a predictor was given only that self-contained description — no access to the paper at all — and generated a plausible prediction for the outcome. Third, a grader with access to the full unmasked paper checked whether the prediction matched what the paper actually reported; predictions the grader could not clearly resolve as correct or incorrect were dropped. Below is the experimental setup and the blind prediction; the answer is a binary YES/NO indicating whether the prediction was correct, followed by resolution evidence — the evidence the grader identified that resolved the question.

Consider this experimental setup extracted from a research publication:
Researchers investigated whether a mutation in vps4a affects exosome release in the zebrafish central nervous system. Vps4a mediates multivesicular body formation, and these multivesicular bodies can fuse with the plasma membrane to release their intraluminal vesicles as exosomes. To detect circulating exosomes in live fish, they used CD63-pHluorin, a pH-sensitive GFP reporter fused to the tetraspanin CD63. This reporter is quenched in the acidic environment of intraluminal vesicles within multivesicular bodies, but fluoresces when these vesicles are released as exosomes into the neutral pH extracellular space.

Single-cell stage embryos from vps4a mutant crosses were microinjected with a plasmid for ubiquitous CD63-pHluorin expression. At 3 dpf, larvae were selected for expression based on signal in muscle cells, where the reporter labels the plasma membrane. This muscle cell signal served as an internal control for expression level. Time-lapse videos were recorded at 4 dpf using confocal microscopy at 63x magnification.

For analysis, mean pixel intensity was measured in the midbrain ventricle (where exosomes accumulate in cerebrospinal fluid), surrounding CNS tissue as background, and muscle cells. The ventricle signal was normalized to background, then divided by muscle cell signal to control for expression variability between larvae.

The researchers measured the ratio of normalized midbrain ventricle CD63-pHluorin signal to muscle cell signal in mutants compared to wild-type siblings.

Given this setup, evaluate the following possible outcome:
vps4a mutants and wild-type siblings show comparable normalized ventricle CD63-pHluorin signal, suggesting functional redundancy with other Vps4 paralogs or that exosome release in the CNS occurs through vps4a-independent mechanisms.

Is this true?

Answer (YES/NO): NO